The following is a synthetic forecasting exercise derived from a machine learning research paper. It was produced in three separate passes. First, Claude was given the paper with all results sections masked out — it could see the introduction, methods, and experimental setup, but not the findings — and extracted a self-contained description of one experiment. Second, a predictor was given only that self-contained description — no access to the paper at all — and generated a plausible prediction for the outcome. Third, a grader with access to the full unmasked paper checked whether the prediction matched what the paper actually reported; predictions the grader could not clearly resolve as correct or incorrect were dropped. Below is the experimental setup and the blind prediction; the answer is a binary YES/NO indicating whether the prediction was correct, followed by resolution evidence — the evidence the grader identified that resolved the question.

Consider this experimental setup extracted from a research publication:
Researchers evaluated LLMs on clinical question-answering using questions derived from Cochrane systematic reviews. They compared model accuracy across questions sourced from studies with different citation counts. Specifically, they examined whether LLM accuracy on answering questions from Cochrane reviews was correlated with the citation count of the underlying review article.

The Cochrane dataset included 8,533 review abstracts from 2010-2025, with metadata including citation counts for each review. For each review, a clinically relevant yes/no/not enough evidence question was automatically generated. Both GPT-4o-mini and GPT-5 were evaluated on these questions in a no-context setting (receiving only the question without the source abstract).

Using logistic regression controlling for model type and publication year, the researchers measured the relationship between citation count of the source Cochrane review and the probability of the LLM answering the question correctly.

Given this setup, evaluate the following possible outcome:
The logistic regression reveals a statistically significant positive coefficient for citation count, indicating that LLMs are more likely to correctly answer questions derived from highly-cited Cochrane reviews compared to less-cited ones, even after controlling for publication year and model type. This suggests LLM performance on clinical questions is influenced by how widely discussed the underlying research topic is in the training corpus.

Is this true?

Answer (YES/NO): YES